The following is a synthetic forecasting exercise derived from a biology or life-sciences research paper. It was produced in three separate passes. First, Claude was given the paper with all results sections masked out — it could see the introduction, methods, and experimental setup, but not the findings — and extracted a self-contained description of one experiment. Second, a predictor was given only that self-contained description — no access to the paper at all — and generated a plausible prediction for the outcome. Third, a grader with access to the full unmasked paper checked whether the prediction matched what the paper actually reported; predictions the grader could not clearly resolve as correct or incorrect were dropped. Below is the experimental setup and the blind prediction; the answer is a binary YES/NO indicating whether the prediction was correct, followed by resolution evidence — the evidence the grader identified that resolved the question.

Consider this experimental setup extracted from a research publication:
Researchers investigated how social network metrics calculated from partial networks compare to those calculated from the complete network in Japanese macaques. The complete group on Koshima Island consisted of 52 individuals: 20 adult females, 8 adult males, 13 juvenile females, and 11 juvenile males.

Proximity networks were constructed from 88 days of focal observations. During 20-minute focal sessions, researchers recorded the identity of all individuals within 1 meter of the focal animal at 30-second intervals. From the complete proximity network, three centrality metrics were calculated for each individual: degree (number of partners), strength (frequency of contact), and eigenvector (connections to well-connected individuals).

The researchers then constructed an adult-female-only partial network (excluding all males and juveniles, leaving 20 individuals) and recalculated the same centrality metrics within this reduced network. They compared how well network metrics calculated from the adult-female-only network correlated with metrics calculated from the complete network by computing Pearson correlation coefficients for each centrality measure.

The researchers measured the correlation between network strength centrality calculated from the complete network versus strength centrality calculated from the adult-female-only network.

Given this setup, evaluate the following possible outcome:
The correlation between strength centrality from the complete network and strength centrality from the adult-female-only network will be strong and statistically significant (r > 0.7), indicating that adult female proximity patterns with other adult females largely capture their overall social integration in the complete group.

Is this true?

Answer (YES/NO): NO